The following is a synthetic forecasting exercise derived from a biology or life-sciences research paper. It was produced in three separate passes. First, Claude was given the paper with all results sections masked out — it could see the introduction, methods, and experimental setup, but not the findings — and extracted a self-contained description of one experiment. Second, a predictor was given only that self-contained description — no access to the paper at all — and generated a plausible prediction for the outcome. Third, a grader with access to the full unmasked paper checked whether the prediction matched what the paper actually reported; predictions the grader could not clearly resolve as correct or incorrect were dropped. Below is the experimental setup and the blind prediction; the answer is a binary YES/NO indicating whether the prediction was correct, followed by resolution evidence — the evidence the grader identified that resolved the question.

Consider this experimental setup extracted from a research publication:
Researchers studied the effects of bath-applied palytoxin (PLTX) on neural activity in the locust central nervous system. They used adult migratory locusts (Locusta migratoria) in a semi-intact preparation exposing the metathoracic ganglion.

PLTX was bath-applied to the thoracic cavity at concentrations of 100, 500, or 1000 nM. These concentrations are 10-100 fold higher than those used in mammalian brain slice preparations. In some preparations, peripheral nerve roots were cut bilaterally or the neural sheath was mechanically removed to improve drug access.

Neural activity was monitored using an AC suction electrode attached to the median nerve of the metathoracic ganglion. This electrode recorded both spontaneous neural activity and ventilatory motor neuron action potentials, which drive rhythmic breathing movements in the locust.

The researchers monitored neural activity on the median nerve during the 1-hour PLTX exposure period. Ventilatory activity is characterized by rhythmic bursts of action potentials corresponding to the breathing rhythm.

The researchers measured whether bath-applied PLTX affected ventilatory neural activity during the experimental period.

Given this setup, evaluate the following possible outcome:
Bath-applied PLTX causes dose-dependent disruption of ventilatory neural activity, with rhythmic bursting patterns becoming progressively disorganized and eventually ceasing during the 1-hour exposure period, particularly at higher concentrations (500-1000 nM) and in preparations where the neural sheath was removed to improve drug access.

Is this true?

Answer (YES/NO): NO